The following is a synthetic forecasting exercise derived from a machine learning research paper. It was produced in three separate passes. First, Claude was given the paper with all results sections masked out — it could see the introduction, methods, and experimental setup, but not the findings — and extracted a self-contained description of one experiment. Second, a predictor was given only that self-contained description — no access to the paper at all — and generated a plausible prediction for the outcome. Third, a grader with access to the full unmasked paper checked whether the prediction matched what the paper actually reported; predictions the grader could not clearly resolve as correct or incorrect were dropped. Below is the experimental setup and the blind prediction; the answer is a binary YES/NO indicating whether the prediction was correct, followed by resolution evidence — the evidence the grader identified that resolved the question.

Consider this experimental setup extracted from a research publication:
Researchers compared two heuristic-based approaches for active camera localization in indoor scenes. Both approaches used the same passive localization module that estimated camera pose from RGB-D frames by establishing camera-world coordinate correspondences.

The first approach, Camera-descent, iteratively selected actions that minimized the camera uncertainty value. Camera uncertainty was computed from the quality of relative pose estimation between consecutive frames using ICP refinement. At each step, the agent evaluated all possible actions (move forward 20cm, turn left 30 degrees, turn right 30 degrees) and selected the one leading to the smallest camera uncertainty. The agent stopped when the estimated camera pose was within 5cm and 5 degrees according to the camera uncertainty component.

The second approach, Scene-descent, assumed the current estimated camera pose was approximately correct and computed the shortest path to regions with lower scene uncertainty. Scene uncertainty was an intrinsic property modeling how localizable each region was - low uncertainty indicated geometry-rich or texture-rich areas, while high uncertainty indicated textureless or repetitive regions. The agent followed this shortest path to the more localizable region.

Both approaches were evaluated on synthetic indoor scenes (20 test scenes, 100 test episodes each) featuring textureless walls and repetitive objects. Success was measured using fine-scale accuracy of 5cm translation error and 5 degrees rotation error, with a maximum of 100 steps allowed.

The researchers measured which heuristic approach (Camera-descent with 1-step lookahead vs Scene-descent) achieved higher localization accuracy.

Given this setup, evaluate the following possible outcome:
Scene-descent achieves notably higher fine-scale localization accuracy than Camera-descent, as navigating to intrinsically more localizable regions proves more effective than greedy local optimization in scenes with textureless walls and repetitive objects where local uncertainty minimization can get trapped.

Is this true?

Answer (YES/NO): NO